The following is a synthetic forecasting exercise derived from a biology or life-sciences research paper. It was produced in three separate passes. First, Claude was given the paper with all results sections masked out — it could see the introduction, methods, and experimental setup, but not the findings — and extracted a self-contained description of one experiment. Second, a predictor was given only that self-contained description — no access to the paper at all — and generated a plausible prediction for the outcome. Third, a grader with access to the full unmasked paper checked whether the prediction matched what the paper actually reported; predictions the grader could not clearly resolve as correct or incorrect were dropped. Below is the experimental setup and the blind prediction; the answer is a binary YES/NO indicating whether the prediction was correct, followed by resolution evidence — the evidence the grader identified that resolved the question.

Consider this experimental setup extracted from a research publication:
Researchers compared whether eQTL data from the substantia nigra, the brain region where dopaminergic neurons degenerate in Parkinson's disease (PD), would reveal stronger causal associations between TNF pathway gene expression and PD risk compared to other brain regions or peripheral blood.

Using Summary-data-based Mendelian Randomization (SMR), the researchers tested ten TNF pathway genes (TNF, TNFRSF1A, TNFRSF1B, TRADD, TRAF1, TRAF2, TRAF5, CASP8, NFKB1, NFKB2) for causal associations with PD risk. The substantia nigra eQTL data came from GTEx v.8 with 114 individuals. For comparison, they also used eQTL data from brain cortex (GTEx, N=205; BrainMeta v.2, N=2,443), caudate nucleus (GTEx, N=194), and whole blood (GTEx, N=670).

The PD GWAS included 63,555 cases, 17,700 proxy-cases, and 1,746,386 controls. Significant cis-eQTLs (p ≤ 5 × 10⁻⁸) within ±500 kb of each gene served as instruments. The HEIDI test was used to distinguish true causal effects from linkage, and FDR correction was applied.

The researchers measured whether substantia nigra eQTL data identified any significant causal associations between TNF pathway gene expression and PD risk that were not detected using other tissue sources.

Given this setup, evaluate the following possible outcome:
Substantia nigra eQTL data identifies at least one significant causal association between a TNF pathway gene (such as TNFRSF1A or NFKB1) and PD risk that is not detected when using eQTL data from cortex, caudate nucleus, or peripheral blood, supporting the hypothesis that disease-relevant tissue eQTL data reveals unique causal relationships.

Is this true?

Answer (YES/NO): NO